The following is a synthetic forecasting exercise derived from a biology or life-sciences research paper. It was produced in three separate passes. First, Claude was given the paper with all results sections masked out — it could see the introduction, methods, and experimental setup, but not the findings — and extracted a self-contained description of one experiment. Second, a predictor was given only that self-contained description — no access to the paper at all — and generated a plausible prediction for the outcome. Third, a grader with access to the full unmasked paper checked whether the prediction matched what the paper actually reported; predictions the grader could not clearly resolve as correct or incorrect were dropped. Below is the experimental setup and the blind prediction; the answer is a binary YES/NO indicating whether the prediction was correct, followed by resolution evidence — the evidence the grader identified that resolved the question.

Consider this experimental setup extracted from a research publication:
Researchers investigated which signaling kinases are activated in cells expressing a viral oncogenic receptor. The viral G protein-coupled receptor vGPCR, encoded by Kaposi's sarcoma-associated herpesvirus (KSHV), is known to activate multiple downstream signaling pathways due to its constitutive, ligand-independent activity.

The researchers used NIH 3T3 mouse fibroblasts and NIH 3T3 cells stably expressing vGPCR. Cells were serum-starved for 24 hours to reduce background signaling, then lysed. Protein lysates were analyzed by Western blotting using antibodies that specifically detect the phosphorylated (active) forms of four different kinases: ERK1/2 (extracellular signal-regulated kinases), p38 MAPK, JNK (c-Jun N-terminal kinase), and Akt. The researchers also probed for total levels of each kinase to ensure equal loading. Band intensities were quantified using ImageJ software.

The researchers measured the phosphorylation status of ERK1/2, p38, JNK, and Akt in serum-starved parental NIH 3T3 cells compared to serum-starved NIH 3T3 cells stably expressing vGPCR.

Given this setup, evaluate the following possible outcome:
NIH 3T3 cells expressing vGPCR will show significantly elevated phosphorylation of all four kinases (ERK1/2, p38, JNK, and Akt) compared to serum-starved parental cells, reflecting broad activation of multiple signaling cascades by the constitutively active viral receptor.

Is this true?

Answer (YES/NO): NO